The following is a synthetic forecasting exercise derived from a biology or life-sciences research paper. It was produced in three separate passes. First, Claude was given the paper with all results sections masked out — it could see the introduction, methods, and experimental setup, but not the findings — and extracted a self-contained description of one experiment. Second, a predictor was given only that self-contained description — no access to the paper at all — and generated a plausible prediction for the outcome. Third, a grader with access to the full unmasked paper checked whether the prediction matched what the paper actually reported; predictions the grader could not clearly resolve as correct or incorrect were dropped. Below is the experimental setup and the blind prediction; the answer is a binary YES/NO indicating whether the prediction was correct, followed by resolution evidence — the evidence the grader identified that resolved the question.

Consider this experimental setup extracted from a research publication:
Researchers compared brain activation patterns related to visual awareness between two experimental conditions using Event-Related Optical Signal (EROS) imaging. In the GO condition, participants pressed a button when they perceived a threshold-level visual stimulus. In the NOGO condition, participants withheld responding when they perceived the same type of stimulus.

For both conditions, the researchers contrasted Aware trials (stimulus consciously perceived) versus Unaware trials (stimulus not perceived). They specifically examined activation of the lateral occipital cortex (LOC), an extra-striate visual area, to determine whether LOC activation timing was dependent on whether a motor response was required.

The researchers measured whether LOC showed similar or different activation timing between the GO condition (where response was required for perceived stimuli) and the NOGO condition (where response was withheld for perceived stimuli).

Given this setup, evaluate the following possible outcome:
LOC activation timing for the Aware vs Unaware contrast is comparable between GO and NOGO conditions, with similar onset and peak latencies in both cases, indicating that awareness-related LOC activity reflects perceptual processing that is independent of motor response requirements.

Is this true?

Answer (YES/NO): YES